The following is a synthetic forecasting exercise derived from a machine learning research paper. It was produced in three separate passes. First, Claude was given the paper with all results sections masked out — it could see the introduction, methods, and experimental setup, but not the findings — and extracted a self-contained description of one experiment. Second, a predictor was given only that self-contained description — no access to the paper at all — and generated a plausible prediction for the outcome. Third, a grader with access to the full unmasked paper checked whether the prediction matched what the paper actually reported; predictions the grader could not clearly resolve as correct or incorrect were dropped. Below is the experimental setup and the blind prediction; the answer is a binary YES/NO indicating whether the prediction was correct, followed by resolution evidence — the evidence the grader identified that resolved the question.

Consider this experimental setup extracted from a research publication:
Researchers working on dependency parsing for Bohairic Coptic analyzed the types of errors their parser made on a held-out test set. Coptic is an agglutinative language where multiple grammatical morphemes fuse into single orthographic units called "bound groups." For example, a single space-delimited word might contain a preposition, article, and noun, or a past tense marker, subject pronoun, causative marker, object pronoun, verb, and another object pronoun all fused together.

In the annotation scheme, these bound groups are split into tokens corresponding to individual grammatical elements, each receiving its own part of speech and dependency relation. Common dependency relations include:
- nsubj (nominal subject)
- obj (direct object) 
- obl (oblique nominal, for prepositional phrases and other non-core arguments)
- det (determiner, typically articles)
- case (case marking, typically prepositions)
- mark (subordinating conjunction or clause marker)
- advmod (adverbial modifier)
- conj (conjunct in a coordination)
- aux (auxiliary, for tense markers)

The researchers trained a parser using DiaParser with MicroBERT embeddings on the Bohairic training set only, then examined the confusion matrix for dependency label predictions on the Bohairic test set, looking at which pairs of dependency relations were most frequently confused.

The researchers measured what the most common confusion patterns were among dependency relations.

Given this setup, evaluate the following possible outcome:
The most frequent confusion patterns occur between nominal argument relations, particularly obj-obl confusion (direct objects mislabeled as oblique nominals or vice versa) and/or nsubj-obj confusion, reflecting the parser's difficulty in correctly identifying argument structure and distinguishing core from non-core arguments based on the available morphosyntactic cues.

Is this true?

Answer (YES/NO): NO